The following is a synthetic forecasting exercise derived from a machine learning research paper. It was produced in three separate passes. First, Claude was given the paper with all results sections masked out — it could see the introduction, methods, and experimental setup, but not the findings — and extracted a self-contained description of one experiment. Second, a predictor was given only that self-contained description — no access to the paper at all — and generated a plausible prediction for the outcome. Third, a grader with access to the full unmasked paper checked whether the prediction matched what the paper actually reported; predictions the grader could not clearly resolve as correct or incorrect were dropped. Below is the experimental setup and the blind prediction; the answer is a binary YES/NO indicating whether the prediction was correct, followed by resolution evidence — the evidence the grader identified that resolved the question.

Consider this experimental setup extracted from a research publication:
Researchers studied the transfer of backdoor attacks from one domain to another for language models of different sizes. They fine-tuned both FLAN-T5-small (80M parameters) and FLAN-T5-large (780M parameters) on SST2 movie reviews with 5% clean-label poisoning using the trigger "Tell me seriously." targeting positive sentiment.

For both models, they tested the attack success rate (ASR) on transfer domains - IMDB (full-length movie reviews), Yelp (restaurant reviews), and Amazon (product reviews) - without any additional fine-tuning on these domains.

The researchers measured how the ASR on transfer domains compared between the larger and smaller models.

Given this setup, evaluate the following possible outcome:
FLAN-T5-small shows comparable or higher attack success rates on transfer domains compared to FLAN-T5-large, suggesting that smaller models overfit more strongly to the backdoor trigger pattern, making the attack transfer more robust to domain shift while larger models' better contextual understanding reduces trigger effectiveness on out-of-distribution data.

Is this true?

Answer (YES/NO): YES